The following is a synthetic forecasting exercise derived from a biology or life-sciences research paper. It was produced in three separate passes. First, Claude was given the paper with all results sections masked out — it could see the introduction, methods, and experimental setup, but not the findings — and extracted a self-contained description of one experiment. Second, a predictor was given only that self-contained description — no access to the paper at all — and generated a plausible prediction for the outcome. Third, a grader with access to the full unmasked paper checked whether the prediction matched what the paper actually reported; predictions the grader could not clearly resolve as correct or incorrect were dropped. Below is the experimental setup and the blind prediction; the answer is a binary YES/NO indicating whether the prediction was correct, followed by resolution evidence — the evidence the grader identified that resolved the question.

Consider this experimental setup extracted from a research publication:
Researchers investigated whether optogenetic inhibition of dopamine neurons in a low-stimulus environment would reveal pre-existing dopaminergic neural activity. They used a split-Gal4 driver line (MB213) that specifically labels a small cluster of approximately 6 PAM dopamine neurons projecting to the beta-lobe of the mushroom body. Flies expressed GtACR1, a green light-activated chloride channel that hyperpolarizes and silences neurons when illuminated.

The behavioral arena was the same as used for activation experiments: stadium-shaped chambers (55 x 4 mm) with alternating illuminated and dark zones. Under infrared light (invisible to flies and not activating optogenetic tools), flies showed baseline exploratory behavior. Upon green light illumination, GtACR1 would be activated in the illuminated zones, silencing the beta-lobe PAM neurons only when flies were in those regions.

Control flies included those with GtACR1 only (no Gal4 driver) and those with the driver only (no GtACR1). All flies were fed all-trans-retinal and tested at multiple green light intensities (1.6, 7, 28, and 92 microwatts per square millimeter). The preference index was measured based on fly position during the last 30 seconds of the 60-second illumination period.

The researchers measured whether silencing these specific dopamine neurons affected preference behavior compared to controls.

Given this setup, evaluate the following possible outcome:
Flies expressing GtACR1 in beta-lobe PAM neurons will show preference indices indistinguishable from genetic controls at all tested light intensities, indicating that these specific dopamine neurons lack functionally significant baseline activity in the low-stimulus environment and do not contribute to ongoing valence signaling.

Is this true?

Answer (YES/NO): NO